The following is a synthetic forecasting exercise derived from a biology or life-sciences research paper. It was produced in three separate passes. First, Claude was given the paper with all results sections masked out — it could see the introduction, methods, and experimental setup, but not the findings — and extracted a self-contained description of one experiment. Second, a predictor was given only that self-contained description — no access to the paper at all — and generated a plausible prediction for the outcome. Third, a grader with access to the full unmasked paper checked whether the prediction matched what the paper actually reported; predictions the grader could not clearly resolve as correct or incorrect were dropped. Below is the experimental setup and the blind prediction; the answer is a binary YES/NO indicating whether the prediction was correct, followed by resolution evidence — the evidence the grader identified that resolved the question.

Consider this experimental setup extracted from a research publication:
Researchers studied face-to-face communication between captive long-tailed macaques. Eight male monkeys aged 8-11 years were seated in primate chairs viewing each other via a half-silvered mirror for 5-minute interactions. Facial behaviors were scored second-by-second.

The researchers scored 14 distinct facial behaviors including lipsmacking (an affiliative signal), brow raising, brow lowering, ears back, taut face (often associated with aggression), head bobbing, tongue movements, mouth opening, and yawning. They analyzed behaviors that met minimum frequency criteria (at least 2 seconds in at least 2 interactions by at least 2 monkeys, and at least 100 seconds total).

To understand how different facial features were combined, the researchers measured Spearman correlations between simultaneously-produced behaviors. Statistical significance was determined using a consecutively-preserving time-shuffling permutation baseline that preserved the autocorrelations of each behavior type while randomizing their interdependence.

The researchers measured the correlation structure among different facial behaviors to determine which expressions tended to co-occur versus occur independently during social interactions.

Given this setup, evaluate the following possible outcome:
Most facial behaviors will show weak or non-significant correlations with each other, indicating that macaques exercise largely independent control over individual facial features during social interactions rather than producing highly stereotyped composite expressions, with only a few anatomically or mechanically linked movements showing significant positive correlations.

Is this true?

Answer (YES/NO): NO